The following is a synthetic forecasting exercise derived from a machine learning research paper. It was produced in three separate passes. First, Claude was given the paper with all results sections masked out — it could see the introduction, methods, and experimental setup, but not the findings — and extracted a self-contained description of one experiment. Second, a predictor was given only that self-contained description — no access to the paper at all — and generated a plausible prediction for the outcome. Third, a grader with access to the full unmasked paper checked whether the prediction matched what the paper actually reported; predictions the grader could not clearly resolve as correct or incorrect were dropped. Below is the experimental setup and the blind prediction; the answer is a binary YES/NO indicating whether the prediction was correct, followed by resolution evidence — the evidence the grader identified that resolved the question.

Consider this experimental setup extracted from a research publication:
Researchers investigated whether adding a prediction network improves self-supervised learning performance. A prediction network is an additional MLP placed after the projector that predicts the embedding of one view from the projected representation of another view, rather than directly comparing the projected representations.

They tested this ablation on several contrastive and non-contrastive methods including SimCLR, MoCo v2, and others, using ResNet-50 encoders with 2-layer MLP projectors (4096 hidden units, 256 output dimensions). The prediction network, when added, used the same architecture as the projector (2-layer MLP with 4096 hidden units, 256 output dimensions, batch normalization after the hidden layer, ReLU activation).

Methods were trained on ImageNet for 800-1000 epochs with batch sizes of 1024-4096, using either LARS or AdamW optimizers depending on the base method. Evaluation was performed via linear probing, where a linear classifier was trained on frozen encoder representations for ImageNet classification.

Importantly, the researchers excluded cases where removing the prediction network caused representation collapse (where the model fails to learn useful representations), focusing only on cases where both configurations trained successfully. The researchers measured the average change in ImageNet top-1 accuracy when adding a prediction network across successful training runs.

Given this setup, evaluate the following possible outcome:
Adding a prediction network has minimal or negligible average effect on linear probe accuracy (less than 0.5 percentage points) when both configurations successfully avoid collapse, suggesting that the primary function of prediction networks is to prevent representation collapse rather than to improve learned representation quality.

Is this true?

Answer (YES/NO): YES